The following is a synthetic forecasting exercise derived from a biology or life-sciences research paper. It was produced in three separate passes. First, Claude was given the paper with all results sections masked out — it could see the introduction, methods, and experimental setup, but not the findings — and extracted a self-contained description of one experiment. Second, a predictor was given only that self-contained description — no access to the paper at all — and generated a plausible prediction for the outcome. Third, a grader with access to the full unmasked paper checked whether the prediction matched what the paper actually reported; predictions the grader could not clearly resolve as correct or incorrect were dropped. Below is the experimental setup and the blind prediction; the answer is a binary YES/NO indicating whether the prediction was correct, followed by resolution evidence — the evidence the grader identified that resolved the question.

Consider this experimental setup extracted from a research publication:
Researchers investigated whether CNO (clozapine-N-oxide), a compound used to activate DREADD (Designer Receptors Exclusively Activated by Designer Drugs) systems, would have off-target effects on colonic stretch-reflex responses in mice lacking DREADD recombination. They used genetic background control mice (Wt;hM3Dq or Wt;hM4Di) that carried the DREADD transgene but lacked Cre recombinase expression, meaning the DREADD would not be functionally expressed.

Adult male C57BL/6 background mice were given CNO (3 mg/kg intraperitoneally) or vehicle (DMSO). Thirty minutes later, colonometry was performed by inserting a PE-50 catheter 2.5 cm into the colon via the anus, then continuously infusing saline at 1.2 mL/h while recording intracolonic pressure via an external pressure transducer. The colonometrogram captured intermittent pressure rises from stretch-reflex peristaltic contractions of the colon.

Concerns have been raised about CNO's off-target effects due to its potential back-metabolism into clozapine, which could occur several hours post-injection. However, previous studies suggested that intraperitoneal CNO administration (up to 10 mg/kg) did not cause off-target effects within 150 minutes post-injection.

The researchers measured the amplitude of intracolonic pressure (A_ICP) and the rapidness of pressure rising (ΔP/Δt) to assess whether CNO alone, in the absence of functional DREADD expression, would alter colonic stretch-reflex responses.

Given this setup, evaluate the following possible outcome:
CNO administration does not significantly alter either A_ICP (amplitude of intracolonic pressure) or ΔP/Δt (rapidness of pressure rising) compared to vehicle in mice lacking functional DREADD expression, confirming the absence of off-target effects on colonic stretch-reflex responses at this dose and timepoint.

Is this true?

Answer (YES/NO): YES